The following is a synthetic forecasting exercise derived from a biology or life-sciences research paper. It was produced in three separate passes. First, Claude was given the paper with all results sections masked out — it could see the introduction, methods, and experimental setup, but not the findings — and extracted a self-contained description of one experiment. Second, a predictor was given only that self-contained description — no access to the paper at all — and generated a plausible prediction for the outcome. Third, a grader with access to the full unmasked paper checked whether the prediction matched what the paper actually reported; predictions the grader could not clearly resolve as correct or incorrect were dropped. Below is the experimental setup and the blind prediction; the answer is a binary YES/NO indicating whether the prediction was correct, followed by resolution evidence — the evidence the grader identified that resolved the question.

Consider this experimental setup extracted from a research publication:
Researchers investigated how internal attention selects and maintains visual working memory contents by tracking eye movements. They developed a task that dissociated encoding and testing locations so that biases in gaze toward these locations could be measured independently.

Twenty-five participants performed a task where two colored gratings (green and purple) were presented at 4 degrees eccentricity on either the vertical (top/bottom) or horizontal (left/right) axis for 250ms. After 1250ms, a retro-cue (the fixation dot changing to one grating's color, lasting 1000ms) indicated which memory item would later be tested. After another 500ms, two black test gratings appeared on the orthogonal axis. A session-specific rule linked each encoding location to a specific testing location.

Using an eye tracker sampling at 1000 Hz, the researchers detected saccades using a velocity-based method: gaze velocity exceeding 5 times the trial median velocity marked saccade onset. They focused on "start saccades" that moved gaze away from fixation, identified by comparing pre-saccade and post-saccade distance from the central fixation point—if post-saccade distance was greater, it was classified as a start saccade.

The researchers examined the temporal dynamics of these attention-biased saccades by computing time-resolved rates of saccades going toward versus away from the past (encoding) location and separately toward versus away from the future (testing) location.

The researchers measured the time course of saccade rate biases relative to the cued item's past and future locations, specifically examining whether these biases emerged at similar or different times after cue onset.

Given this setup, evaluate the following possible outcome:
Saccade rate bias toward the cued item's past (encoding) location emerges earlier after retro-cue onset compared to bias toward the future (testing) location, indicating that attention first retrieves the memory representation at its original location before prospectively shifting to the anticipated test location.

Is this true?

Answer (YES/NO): NO